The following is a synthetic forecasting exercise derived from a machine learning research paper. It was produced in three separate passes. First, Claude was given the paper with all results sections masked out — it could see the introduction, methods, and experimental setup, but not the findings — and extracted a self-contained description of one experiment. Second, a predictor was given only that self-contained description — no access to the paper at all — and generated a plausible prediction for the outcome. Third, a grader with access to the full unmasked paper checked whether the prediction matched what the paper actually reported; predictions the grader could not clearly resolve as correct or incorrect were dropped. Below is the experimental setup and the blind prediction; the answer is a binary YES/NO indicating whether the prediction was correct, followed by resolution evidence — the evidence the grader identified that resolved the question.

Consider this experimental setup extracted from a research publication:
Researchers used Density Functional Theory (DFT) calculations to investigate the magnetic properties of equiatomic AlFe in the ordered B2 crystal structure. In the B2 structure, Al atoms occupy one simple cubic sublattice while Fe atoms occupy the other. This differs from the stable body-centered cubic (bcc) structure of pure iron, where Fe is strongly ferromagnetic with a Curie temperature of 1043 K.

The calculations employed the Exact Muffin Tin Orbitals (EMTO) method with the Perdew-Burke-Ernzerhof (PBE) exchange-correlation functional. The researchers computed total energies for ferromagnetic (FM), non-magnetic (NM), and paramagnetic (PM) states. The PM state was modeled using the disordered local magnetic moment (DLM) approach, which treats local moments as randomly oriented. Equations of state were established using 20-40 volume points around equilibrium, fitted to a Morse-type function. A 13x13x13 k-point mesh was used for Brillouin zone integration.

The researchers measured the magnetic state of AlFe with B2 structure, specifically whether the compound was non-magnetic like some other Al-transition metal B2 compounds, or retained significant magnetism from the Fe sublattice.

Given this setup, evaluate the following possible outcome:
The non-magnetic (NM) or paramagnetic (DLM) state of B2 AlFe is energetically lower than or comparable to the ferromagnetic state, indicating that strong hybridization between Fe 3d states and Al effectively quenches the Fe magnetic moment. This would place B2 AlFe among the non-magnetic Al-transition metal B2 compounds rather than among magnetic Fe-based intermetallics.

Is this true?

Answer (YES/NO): NO